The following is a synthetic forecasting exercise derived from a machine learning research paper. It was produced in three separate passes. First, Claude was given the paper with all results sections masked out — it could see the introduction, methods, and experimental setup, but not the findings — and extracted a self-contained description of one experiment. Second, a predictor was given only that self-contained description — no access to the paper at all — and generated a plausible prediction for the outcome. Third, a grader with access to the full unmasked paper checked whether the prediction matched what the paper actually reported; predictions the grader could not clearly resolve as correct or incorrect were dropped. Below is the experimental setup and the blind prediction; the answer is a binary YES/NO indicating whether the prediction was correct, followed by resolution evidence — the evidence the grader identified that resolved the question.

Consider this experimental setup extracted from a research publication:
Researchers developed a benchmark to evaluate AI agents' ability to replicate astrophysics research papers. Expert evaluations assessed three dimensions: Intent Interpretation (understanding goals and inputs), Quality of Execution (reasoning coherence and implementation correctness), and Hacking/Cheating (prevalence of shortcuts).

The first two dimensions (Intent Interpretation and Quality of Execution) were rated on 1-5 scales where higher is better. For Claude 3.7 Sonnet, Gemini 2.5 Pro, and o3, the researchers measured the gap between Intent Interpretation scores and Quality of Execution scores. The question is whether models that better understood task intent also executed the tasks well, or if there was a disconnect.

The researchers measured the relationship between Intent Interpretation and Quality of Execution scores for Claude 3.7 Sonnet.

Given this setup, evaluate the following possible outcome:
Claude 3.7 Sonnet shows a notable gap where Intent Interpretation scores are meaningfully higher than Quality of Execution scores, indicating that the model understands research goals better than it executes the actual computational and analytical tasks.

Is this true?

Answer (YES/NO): YES